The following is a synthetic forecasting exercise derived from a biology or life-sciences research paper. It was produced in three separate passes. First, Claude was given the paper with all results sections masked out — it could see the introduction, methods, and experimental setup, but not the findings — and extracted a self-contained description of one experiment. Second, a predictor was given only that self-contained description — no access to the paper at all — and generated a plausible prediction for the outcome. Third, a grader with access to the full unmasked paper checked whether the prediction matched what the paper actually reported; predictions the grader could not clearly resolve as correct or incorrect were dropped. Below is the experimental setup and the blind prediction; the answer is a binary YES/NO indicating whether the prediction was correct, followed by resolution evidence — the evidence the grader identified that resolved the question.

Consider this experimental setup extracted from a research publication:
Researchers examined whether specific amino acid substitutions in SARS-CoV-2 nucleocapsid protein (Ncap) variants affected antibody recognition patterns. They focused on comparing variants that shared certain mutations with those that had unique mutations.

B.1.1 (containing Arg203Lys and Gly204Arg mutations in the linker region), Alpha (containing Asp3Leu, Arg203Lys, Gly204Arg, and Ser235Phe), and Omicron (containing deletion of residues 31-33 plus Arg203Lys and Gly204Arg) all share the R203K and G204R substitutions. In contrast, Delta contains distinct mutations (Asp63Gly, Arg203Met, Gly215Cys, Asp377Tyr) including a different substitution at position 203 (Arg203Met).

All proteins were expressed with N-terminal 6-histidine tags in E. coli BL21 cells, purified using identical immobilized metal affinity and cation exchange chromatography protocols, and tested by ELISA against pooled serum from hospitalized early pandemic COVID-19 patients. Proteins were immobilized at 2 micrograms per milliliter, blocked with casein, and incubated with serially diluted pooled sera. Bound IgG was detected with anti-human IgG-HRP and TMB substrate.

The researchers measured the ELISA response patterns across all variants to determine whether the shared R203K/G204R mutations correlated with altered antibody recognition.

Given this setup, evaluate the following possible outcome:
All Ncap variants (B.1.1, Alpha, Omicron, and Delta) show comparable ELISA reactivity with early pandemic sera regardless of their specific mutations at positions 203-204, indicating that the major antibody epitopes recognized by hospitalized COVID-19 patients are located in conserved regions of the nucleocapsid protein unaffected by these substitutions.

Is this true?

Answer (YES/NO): NO